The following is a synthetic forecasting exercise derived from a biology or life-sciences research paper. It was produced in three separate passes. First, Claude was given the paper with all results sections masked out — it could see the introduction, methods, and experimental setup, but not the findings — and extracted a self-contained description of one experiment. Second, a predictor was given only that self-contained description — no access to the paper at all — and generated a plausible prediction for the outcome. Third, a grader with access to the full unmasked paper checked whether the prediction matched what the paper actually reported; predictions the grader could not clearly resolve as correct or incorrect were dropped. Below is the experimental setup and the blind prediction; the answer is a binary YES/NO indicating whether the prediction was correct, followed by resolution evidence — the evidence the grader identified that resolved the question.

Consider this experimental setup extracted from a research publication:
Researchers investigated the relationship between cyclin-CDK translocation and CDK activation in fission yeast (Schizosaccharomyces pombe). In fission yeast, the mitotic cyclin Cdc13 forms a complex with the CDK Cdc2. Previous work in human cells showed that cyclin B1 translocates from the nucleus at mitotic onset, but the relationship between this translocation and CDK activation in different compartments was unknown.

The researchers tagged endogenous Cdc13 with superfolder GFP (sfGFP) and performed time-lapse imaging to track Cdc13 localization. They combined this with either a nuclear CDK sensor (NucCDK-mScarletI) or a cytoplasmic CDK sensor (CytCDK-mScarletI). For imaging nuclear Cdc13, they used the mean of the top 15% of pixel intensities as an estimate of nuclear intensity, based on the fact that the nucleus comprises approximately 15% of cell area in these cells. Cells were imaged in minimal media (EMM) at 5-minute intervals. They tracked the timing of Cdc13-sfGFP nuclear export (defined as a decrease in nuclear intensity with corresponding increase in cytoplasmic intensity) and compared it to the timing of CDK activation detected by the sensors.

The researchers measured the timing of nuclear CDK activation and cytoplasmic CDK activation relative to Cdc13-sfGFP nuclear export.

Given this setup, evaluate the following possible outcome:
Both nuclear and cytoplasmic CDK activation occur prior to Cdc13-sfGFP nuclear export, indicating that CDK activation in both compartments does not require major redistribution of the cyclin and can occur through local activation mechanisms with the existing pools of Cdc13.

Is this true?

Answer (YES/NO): NO